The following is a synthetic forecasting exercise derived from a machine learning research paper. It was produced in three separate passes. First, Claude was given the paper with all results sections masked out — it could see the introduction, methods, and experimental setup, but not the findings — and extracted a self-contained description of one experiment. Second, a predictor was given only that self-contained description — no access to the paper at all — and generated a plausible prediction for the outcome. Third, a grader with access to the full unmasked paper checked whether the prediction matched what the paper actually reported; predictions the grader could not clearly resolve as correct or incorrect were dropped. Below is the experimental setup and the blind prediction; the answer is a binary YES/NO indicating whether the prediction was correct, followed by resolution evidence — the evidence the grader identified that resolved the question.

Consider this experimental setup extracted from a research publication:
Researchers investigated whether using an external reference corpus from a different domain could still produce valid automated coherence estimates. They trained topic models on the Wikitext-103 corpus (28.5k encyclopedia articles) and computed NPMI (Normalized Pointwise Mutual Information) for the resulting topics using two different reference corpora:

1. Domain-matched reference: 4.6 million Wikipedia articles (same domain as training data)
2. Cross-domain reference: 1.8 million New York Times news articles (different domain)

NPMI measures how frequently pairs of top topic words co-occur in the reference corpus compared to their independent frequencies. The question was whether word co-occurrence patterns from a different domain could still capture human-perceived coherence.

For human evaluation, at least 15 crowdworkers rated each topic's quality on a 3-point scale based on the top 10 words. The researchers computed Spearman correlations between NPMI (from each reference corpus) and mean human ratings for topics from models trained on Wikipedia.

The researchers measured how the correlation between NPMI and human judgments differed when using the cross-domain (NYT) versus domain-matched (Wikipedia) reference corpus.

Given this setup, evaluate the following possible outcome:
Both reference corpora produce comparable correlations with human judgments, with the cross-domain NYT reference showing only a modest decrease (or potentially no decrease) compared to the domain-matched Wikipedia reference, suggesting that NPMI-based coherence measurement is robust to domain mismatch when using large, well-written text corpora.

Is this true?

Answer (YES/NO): YES